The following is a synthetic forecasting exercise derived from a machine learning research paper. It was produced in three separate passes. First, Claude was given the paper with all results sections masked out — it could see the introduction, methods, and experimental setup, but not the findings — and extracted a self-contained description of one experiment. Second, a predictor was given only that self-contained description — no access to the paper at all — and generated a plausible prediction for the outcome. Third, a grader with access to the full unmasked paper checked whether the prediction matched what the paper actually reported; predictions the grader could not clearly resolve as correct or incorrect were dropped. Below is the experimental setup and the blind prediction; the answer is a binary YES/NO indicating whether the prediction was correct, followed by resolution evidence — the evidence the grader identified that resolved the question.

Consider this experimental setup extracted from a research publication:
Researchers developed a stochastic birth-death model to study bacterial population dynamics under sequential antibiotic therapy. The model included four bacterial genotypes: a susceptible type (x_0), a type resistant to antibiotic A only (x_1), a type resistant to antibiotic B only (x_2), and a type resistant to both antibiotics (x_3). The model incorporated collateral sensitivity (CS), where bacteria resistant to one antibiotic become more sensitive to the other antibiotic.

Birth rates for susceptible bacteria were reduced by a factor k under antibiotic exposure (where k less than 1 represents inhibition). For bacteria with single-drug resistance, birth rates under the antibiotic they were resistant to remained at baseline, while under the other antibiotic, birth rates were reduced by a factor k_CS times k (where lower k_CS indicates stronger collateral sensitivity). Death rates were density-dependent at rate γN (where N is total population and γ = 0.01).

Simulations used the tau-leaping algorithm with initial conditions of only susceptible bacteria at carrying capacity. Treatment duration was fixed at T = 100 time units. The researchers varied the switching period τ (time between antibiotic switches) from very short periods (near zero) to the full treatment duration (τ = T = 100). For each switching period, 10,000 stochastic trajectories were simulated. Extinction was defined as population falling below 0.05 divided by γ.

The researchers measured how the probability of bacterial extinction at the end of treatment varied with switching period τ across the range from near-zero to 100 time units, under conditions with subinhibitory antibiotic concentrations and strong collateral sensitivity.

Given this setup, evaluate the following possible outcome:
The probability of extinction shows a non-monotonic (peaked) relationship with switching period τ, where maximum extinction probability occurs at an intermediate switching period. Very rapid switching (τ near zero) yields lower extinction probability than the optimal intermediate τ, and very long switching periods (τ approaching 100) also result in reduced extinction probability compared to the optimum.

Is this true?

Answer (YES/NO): YES